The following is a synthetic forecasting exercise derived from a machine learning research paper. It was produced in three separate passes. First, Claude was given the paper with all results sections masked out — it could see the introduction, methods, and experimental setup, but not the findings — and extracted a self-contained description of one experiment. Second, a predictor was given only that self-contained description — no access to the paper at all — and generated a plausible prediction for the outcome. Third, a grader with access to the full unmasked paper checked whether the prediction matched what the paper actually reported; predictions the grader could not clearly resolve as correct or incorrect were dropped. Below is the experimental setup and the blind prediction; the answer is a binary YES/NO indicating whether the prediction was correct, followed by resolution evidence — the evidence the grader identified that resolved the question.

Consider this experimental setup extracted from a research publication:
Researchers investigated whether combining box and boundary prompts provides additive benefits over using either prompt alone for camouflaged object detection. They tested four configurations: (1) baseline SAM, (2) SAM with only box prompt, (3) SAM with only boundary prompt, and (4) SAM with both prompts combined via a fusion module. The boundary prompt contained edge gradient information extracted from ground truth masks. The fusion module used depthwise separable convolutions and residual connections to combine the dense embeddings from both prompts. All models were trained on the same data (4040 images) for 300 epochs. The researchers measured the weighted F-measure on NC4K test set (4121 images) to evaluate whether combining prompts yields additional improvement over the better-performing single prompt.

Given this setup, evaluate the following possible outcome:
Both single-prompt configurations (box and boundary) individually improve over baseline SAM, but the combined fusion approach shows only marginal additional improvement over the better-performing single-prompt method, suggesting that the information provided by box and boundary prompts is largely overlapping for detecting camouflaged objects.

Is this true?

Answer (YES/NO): YES